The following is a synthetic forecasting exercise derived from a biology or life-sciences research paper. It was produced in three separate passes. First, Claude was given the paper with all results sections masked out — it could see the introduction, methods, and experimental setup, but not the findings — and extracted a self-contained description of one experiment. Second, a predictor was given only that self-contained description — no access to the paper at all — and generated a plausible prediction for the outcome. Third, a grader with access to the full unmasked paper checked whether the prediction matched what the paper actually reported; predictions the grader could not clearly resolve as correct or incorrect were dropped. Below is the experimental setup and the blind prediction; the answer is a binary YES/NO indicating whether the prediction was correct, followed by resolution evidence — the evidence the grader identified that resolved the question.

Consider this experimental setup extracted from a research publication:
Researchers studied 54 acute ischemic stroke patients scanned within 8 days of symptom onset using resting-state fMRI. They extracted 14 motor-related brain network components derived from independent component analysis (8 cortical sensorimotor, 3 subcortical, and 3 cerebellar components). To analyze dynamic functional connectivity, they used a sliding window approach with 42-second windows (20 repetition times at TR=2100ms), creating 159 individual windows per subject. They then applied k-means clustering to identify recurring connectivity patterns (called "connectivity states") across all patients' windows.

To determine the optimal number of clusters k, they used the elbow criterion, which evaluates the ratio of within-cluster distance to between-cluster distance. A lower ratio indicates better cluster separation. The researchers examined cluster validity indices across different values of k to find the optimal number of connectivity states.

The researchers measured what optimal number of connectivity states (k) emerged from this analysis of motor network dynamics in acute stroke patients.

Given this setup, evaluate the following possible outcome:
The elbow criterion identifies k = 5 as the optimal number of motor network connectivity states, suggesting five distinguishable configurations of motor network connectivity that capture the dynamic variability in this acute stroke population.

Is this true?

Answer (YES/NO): NO